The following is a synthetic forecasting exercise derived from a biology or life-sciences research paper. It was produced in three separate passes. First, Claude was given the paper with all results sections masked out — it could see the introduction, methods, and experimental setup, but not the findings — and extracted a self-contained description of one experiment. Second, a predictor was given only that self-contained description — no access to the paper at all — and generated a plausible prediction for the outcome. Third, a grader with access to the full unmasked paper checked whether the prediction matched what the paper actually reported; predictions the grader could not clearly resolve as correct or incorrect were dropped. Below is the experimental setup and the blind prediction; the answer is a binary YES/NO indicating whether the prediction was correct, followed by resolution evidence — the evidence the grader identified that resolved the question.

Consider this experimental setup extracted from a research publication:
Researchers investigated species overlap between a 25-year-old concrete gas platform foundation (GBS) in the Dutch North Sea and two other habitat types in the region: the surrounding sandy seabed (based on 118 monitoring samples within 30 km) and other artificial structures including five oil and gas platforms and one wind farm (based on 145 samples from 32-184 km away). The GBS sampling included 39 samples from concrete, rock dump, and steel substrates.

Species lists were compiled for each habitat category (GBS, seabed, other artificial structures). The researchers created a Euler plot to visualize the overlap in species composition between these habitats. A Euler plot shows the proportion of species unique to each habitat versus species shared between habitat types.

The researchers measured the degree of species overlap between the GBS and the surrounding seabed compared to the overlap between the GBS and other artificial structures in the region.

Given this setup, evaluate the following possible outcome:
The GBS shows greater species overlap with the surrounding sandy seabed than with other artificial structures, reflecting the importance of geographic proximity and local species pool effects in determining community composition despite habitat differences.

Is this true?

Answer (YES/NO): NO